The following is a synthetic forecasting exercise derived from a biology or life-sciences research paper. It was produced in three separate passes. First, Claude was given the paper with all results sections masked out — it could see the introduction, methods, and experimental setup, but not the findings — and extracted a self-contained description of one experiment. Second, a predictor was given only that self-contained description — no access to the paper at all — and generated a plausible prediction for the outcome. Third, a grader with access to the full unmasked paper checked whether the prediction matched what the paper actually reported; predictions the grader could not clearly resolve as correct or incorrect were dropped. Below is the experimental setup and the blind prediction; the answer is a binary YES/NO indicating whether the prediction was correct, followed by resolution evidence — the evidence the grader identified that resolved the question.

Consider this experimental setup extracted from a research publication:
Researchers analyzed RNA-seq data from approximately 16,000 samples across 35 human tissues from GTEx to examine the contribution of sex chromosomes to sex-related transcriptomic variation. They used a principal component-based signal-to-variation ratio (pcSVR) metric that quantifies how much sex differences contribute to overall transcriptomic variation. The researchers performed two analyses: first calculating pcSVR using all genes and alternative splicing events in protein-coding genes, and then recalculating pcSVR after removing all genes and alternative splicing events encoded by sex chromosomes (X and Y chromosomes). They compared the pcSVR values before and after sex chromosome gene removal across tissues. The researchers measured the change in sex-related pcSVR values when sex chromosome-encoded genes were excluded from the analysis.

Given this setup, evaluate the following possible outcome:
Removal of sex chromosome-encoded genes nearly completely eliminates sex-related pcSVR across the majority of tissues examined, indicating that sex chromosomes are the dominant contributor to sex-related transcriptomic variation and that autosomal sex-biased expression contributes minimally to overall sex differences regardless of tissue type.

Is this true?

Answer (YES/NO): NO